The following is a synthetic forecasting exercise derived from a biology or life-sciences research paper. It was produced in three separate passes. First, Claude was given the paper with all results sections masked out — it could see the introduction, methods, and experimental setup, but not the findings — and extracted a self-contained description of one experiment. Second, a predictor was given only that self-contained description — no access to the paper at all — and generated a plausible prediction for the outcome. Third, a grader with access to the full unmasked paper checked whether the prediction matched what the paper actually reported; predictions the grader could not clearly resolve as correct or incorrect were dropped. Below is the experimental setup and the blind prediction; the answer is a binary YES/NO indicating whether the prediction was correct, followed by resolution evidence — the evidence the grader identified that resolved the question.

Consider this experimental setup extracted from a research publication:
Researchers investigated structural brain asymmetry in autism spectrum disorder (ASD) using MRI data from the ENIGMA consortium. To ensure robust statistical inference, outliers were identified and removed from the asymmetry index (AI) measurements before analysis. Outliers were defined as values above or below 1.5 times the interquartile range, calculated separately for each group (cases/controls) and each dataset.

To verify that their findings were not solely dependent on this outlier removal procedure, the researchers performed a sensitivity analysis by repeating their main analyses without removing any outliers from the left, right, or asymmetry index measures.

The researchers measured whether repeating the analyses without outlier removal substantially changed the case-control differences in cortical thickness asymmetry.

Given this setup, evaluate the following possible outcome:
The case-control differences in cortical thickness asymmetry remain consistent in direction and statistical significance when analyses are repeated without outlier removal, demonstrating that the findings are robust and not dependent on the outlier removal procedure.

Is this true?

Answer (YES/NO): NO